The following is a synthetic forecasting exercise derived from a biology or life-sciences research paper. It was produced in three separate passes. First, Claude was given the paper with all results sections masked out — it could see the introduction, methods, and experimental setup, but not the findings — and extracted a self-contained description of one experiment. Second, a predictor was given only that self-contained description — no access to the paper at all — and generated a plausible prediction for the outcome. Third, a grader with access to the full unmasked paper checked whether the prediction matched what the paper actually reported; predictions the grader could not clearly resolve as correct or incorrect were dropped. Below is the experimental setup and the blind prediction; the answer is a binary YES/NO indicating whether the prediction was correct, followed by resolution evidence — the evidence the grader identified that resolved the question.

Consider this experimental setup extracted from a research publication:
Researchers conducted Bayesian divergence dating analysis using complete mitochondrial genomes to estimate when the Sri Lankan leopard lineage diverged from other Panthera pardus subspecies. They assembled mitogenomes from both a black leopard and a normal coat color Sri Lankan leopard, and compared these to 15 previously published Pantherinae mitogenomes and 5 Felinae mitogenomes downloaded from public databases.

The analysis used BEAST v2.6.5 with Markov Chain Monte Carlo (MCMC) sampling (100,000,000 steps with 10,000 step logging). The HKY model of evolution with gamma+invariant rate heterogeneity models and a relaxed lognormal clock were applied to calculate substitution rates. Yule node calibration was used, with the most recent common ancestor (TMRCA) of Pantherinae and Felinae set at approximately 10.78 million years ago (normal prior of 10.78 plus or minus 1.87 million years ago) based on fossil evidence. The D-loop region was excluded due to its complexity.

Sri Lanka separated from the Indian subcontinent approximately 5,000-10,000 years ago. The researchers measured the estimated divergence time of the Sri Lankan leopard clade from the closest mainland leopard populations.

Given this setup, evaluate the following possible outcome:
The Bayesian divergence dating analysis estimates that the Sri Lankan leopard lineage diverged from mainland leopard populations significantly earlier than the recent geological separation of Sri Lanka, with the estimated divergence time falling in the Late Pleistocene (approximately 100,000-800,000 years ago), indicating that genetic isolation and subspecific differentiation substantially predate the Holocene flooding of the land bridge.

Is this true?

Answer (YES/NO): NO